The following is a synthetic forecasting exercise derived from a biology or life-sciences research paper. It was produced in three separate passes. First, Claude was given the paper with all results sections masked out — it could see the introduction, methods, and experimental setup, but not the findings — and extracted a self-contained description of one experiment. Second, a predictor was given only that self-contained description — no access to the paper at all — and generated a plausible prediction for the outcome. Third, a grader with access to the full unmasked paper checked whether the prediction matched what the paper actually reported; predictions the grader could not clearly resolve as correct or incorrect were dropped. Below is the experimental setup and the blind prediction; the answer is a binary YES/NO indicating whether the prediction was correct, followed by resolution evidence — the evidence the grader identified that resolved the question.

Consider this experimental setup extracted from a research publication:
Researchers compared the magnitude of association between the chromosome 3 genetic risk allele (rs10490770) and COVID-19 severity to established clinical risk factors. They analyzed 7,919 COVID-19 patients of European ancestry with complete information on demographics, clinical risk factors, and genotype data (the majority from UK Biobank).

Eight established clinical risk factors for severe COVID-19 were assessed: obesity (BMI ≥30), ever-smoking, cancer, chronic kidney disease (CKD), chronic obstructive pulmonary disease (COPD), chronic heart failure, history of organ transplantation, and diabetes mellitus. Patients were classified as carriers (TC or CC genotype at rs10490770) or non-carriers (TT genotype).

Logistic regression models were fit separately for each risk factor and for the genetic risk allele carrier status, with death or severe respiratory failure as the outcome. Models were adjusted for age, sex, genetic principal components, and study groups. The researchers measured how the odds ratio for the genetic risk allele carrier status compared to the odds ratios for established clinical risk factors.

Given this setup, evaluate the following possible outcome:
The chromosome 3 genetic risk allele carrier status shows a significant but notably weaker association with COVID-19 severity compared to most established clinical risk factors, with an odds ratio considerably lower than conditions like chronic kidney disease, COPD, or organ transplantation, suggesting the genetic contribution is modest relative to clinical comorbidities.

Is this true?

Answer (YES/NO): NO